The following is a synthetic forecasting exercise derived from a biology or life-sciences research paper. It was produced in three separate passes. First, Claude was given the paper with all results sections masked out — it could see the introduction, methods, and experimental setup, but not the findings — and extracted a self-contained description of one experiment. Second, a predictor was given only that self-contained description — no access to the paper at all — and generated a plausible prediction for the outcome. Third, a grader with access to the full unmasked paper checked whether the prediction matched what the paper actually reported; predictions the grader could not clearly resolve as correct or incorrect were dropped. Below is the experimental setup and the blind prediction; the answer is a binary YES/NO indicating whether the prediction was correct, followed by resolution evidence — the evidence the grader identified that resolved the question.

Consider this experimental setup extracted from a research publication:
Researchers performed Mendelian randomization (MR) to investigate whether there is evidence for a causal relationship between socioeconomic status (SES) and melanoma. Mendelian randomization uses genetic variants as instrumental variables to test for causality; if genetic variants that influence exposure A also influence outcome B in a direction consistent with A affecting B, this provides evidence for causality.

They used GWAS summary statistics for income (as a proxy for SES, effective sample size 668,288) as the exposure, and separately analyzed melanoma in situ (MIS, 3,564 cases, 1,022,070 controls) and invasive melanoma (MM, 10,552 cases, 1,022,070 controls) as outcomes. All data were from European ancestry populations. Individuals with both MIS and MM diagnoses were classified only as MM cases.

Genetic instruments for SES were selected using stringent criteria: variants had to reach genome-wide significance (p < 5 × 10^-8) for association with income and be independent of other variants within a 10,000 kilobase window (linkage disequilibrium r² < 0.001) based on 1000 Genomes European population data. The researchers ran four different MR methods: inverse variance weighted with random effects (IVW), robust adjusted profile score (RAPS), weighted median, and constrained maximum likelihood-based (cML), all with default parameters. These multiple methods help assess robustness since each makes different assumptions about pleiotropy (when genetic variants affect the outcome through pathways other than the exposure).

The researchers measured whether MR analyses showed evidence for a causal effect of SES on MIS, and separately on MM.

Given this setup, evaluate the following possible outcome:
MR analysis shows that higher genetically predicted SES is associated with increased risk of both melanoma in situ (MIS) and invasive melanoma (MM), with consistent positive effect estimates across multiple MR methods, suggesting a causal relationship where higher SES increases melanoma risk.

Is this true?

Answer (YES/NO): NO